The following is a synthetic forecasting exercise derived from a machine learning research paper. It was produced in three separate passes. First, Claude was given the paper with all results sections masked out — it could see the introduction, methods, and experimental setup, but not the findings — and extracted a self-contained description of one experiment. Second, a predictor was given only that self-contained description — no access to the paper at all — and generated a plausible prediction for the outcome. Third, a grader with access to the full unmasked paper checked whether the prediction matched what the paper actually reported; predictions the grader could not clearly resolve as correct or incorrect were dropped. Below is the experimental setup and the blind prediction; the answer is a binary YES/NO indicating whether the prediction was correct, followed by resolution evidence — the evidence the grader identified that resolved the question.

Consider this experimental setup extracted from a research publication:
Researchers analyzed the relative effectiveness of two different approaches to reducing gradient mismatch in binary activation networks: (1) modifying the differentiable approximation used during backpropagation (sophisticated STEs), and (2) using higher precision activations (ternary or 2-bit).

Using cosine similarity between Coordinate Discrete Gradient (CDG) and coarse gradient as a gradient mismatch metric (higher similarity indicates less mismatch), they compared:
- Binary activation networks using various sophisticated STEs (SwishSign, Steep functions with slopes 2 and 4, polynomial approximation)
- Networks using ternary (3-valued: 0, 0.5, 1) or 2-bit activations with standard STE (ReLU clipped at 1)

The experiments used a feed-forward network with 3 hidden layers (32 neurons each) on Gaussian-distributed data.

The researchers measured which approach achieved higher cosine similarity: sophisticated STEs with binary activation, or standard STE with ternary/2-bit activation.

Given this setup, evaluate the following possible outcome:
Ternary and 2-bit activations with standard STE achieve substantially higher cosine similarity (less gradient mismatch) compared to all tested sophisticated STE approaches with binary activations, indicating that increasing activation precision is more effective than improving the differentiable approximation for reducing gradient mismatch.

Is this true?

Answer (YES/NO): YES